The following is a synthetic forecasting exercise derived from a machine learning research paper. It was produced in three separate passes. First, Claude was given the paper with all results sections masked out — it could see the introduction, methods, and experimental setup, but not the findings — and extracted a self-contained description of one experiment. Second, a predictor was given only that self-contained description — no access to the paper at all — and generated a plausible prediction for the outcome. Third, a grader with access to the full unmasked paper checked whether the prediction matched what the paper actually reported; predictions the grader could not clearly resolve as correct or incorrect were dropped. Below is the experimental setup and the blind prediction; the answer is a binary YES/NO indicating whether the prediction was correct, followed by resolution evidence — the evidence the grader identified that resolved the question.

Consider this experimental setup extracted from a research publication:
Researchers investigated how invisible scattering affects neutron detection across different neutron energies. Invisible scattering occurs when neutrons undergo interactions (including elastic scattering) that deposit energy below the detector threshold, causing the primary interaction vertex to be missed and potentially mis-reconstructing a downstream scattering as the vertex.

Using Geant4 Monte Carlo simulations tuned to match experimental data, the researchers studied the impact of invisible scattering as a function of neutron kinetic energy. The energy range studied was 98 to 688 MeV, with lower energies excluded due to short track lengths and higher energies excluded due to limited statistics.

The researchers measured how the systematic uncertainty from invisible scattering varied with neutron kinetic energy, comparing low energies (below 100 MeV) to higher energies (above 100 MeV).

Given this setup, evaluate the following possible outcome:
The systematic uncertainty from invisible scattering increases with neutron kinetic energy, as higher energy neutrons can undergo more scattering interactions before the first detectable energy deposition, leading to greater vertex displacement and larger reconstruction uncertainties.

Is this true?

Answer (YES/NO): NO